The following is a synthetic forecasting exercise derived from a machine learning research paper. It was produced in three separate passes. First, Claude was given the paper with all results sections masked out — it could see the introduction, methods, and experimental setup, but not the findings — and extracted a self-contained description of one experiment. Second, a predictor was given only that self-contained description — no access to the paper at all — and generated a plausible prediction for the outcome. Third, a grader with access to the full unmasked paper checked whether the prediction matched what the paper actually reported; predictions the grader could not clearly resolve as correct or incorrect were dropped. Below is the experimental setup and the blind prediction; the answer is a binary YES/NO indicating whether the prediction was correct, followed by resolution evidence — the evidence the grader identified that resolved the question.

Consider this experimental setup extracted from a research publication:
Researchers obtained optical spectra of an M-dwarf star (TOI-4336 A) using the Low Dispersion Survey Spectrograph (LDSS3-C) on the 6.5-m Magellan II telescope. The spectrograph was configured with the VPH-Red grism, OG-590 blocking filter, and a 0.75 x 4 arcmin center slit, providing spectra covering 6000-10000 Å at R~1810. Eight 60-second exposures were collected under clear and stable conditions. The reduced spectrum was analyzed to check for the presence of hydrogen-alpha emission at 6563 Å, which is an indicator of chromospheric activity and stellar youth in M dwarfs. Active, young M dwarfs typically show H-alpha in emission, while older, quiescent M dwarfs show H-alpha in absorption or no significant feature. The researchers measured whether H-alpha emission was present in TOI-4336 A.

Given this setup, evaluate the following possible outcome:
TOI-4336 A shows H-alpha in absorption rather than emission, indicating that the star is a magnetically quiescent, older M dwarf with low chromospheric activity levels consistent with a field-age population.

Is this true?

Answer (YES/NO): YES